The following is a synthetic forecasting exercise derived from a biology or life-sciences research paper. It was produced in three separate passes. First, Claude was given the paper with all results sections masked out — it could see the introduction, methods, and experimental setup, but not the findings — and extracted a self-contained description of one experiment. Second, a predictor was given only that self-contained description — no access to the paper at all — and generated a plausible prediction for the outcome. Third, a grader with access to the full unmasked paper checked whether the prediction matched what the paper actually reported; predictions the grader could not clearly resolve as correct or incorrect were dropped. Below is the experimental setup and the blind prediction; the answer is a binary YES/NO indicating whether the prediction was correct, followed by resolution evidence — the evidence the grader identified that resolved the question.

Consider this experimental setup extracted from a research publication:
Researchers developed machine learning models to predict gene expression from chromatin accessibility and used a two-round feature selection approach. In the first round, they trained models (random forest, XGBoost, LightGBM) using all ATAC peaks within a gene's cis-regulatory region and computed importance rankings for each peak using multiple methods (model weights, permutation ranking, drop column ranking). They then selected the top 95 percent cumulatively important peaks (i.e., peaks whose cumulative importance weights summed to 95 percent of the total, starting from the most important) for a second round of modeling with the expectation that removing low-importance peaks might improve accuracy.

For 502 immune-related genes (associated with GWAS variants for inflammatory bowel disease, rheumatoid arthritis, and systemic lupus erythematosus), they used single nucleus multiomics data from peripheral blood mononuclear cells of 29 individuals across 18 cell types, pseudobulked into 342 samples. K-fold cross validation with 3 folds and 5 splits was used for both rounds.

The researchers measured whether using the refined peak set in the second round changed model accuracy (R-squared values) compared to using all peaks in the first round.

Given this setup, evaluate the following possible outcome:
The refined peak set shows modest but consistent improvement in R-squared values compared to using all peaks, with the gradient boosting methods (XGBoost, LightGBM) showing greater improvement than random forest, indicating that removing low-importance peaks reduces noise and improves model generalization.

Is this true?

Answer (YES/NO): NO